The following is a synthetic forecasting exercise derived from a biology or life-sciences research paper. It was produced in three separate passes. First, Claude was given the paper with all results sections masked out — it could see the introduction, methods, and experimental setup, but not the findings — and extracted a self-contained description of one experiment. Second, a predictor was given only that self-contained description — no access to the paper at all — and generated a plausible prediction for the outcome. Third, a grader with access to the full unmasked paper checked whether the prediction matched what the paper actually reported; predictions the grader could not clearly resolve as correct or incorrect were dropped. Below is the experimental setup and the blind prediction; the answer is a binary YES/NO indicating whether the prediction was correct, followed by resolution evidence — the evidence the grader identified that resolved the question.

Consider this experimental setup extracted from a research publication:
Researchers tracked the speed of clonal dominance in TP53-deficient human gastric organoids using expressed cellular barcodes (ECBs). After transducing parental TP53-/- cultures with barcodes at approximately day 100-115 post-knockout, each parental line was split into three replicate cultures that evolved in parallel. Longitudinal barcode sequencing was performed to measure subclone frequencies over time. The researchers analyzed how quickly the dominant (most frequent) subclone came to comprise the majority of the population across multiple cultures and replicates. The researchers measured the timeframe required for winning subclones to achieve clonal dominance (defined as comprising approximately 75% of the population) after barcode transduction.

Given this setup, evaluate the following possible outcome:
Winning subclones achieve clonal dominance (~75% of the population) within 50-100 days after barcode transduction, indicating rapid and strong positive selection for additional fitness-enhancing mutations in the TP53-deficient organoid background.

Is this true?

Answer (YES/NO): NO